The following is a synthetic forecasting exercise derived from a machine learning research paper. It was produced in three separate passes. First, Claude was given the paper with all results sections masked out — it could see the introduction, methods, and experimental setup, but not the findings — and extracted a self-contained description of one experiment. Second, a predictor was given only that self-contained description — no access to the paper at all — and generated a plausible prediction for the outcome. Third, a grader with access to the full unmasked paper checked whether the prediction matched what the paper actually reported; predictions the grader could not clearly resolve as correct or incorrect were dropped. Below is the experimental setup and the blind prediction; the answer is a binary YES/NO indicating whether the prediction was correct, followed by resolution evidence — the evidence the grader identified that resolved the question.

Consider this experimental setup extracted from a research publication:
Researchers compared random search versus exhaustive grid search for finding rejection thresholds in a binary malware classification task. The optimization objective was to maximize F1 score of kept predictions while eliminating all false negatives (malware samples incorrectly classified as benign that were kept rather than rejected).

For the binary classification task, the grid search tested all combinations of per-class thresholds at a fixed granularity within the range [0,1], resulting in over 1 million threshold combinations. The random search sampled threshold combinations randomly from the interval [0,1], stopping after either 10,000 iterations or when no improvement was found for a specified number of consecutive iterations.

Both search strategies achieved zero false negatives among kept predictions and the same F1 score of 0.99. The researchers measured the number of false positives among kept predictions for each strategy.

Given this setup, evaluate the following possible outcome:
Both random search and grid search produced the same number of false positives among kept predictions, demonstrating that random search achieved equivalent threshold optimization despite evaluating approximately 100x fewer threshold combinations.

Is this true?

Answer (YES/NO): NO